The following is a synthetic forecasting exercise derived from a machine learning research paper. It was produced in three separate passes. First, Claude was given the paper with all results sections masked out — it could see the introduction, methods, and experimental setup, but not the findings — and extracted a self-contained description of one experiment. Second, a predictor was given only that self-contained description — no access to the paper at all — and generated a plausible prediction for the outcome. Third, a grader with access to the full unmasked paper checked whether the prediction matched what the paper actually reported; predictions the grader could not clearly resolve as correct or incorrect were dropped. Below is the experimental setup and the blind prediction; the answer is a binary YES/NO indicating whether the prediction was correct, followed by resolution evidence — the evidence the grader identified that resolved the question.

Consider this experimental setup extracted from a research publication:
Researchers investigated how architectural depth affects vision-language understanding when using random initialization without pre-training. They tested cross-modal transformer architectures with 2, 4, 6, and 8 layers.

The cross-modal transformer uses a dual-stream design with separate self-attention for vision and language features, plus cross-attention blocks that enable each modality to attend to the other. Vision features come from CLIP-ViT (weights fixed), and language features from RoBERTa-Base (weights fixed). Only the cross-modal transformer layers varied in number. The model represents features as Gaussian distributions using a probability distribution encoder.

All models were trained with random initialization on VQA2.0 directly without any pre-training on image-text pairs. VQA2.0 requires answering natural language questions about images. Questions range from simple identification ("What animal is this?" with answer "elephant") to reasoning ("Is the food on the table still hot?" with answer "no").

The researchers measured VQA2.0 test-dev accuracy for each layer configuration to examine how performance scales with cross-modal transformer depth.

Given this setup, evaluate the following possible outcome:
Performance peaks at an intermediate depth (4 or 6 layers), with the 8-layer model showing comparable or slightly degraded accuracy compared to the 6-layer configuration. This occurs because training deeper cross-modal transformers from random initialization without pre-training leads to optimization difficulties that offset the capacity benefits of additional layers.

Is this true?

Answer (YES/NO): YES